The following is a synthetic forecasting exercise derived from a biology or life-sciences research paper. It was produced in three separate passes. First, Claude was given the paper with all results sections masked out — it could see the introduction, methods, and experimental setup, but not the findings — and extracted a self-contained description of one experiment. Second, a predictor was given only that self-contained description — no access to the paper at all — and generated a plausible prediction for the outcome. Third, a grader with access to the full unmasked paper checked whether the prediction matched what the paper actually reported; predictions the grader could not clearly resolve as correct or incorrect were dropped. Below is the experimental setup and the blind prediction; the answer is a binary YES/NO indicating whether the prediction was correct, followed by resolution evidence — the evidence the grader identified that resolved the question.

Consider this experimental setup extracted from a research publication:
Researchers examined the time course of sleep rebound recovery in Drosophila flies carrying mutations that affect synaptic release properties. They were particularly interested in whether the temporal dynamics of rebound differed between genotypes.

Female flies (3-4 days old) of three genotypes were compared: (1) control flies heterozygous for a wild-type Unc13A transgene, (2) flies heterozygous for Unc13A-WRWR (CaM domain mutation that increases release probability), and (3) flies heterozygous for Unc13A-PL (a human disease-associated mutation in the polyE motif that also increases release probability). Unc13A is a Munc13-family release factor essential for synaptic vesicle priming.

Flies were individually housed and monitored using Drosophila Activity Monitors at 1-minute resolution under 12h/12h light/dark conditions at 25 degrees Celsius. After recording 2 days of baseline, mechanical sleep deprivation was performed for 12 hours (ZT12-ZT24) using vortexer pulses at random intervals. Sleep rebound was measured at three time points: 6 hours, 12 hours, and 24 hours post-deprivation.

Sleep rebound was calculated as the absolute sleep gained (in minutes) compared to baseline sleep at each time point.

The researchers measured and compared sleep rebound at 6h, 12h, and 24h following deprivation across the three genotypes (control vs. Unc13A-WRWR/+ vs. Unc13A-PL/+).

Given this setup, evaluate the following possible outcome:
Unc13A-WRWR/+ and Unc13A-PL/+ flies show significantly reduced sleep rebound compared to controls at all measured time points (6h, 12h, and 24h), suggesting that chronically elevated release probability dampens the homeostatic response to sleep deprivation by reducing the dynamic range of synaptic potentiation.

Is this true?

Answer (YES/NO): YES